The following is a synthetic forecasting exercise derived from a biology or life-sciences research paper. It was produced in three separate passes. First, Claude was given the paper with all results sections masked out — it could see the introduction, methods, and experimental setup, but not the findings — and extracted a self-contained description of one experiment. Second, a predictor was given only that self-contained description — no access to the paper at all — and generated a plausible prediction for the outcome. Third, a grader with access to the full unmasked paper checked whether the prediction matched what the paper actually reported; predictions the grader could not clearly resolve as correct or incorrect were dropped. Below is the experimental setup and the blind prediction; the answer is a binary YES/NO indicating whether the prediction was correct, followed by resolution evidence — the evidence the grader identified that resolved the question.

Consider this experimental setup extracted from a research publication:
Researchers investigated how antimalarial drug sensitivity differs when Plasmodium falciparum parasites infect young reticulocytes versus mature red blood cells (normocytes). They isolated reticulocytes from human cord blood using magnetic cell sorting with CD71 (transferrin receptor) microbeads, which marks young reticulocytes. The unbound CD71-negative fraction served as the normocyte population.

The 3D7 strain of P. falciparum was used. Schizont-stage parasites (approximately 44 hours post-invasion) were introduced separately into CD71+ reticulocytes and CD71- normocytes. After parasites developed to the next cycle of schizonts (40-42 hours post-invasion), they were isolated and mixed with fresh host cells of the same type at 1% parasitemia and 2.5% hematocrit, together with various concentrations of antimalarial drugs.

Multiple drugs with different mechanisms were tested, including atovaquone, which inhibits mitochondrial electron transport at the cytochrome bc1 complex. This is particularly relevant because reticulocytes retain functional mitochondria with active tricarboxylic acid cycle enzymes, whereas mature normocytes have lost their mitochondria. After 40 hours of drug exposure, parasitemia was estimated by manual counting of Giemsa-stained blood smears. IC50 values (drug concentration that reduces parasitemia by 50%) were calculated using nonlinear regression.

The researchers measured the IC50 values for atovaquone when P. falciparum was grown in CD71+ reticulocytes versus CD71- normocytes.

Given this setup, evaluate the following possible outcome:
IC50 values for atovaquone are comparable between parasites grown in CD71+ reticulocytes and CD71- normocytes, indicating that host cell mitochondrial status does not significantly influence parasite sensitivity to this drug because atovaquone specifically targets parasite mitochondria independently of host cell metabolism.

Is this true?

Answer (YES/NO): YES